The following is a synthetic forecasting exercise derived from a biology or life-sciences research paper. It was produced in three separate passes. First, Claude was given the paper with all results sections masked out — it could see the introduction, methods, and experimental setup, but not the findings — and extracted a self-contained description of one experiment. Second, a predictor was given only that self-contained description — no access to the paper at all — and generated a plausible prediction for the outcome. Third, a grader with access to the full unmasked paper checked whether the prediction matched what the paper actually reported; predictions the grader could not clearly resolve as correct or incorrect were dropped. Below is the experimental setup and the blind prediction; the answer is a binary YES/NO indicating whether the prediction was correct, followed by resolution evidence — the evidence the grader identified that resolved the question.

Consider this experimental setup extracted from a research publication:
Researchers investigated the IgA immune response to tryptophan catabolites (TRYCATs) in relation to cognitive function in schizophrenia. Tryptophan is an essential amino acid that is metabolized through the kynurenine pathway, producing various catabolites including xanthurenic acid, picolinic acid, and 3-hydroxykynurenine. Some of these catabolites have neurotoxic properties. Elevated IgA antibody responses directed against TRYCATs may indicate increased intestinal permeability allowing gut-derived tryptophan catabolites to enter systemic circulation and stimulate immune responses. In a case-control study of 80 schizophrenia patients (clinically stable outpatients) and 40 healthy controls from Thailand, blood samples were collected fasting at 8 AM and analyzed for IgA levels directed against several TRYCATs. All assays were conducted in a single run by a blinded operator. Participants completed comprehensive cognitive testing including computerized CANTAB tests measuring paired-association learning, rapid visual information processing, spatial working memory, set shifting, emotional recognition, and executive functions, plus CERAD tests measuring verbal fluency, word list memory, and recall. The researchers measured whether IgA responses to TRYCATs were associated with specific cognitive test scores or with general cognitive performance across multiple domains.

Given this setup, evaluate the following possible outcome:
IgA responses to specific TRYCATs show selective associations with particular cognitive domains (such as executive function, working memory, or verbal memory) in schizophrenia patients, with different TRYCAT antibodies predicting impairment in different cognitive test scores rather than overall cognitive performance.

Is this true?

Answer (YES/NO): NO